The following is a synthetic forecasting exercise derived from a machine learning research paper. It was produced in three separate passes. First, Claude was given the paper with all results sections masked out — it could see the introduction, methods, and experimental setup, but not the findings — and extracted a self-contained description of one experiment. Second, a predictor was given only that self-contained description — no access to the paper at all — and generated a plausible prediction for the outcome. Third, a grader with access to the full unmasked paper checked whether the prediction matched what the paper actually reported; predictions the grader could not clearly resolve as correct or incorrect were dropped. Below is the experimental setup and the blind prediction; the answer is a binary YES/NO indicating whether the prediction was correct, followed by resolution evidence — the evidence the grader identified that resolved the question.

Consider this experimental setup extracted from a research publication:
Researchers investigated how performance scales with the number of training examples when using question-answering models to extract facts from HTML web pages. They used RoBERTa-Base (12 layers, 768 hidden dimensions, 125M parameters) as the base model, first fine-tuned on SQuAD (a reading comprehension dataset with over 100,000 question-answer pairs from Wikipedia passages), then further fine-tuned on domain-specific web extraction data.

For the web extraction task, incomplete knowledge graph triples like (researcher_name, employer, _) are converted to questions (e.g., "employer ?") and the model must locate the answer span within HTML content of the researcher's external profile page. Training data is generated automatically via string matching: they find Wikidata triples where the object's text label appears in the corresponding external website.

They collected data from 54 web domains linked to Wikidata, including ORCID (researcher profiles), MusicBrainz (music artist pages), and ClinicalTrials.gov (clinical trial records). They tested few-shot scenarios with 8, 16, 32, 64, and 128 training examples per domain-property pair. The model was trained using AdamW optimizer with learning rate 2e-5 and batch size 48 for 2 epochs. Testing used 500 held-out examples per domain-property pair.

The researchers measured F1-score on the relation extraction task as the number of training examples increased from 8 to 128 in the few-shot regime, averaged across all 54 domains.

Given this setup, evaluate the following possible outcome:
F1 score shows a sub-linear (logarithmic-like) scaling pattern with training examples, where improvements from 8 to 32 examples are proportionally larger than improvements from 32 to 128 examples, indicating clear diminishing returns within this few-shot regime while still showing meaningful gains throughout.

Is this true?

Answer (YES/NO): YES